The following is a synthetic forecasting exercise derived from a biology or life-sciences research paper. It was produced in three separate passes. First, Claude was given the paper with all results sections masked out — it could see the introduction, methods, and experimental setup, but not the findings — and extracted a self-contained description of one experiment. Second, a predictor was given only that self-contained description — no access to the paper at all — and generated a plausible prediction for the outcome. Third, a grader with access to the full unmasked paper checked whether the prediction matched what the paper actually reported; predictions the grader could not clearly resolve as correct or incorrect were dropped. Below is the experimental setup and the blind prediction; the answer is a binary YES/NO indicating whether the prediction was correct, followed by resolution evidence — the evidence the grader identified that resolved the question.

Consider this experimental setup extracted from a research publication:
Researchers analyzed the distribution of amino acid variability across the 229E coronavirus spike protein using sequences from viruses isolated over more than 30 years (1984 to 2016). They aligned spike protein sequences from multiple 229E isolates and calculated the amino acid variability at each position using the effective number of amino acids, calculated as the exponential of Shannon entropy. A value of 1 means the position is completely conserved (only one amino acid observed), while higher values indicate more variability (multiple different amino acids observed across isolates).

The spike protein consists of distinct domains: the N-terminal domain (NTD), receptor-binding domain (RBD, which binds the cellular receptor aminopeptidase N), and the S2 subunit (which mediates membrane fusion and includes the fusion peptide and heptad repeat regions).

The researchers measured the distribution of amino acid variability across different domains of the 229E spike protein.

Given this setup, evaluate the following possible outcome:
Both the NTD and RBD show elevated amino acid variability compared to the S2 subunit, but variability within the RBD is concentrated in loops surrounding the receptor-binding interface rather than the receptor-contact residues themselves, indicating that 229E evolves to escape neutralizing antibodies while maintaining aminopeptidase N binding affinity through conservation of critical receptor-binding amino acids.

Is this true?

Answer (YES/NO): NO